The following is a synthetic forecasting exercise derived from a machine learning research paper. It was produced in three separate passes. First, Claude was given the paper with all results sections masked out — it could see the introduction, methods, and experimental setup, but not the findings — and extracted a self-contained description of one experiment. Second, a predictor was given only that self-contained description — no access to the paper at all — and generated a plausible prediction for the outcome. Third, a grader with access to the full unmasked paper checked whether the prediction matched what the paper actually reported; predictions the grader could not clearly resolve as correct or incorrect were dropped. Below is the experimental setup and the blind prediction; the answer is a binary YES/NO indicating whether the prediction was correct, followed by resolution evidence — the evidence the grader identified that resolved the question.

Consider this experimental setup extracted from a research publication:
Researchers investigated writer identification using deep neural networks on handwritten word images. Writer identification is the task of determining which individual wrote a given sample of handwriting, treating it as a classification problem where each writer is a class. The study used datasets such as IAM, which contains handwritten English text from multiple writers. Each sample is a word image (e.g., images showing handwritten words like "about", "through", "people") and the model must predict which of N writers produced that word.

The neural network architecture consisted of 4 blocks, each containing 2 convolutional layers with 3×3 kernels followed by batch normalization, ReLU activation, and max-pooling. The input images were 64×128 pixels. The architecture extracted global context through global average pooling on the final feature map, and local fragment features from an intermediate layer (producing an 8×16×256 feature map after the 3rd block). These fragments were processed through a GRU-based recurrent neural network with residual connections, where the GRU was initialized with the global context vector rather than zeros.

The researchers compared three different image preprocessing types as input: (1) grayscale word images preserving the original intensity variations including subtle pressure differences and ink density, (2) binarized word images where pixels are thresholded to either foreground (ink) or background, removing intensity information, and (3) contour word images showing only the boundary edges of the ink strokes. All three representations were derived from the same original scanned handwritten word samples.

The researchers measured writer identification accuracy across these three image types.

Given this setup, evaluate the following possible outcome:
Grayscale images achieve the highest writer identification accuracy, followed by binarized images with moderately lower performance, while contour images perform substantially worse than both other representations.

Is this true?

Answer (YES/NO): NO